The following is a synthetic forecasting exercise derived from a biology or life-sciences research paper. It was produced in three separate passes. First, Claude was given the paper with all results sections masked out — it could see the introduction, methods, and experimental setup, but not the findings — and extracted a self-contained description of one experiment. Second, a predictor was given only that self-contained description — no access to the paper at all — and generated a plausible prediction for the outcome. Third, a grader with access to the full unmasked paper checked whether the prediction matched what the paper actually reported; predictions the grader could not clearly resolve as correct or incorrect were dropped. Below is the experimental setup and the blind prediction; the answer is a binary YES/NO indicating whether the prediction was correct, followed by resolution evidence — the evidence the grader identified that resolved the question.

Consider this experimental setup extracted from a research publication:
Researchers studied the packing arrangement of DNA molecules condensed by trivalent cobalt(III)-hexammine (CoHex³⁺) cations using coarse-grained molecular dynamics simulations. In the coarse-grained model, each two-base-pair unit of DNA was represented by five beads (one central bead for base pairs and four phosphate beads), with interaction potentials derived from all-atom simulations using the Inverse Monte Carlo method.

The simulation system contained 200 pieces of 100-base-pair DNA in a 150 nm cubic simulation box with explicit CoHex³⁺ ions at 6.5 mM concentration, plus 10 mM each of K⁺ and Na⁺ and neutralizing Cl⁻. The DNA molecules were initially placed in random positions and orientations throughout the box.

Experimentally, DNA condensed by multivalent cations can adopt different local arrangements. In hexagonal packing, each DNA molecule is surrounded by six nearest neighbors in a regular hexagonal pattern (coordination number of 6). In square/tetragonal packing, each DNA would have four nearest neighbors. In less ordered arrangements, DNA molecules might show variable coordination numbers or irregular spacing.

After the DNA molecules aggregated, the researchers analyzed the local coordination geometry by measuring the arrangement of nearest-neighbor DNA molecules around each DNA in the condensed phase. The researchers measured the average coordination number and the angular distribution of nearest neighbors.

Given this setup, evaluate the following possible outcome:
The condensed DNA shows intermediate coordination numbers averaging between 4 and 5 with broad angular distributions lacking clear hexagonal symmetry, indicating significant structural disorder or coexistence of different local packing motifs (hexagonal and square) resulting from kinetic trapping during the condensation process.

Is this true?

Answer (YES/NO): NO